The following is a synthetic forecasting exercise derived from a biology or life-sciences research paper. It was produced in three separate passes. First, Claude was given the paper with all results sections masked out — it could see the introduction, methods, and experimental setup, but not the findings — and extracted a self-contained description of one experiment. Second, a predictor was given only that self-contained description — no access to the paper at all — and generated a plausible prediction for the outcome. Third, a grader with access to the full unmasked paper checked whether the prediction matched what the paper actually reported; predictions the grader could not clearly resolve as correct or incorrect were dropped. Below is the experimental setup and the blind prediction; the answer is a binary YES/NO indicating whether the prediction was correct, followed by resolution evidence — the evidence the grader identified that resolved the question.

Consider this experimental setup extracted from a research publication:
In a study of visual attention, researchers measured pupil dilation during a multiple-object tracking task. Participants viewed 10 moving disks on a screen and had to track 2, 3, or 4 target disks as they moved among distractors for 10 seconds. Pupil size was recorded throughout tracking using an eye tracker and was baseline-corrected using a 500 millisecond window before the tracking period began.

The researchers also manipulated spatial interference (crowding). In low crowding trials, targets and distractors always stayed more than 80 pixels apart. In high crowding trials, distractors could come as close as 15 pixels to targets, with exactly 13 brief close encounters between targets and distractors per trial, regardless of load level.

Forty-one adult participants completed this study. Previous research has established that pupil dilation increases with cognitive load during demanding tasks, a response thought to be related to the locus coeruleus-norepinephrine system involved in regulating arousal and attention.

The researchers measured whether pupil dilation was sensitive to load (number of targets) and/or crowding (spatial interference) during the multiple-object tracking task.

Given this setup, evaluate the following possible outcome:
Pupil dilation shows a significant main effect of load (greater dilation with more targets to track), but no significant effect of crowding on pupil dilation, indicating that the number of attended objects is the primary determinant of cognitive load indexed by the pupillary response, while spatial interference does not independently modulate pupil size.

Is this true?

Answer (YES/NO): YES